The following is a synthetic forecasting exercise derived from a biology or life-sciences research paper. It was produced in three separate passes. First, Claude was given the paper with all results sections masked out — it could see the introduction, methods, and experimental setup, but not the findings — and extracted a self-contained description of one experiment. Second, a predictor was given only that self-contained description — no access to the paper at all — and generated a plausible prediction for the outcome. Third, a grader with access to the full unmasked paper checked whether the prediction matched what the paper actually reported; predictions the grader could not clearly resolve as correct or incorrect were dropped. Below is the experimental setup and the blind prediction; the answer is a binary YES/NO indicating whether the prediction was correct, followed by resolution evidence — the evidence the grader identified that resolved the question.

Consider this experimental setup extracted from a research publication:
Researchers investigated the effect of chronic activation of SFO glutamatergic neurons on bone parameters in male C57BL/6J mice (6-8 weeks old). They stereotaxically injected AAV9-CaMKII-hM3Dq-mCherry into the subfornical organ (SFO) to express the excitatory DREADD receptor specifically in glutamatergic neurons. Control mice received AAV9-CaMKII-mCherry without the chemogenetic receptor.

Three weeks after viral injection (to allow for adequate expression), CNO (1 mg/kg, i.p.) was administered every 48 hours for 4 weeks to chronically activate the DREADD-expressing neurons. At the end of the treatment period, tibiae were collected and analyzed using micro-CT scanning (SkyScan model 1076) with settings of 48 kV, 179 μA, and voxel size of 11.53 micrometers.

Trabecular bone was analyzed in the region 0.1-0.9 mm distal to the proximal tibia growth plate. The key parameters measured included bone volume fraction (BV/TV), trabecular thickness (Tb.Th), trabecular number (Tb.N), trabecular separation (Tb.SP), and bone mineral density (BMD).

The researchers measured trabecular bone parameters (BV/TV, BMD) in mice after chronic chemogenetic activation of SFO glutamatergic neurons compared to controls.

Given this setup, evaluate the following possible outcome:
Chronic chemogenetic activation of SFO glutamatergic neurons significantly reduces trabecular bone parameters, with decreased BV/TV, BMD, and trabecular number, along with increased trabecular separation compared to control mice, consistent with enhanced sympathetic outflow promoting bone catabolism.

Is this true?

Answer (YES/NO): NO